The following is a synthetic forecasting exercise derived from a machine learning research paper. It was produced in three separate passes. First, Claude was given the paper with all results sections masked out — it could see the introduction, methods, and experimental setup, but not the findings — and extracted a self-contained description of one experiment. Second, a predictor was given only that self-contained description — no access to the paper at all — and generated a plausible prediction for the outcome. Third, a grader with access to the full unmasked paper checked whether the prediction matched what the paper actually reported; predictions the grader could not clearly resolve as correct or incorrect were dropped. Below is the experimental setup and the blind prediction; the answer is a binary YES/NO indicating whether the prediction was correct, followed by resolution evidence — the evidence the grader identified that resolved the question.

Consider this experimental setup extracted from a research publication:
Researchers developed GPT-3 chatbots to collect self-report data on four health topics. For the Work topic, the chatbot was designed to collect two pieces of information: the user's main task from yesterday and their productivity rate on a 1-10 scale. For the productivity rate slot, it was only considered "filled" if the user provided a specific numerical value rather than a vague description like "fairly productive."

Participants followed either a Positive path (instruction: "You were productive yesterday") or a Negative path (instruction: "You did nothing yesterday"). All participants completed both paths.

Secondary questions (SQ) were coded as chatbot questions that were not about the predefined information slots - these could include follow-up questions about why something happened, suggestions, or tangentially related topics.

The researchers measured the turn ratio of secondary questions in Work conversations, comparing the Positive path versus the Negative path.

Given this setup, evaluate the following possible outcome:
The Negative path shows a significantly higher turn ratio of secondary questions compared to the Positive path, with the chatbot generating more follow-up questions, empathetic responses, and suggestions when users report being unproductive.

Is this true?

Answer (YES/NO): YES